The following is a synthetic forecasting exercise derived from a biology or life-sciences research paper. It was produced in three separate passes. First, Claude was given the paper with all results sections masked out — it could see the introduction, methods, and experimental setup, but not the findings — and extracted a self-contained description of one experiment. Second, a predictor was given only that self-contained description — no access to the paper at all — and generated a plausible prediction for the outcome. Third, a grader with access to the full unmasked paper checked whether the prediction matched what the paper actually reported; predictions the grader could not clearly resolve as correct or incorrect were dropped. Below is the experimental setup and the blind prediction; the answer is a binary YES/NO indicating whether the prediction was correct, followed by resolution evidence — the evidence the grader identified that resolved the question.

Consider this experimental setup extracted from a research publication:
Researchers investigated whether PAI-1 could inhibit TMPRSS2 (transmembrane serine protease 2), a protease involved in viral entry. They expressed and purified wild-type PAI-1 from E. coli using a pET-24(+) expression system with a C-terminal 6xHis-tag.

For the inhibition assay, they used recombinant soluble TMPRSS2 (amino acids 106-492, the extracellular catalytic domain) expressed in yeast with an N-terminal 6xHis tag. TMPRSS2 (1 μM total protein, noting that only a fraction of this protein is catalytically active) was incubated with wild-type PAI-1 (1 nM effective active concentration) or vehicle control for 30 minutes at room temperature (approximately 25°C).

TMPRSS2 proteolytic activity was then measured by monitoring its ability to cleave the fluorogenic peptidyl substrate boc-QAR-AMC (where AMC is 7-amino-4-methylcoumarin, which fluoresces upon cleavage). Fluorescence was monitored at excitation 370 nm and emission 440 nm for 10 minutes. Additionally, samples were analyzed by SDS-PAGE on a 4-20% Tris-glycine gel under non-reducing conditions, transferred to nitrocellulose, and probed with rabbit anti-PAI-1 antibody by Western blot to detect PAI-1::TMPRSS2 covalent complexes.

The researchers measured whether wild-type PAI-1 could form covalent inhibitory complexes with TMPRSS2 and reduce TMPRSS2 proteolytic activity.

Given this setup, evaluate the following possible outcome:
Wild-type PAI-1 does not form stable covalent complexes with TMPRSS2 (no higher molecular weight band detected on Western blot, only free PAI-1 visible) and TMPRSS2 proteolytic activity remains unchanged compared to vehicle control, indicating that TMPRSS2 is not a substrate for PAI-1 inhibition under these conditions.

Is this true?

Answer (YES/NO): NO